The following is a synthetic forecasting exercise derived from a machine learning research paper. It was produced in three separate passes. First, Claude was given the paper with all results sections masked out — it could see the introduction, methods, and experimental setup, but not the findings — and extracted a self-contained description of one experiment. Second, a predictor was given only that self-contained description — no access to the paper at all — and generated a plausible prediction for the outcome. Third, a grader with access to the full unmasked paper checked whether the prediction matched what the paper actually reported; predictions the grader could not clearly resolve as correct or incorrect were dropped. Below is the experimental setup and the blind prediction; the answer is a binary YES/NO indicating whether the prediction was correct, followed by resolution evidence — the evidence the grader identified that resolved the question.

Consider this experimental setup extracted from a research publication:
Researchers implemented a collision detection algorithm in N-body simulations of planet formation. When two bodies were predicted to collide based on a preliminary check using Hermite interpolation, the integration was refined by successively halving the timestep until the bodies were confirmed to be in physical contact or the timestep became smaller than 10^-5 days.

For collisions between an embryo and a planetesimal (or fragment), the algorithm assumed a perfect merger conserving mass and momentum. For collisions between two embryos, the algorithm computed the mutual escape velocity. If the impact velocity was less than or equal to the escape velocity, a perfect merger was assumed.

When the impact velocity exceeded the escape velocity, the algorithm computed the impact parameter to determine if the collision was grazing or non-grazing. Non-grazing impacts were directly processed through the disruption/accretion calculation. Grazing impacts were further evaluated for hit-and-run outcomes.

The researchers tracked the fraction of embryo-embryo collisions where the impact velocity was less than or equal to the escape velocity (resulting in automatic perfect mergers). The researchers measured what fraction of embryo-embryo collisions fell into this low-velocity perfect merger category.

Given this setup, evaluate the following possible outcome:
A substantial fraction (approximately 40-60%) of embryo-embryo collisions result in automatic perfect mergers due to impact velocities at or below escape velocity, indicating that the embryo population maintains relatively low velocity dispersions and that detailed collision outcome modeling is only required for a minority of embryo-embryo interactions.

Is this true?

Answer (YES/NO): NO